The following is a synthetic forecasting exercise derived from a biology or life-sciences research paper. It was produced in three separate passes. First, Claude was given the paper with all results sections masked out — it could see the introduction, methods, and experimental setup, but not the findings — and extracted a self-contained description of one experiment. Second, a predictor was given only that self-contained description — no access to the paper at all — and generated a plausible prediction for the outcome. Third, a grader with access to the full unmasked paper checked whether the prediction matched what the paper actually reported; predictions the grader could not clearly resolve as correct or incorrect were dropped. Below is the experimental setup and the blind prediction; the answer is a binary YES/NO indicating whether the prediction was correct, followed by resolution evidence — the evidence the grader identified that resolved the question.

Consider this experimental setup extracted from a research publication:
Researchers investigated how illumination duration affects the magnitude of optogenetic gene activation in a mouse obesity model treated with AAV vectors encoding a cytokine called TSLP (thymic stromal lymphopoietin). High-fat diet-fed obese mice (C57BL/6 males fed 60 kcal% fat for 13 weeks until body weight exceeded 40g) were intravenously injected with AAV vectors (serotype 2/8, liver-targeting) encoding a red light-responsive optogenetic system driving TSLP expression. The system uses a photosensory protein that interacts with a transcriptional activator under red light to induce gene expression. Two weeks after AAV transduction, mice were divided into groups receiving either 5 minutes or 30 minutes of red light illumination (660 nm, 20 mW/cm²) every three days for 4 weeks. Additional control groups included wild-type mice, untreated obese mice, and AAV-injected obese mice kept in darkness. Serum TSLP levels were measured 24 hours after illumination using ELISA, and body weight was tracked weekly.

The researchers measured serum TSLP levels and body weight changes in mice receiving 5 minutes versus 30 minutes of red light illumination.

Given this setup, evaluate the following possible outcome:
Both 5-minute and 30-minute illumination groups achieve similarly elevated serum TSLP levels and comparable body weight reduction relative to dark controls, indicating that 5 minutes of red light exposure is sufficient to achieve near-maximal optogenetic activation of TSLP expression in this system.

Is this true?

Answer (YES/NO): NO